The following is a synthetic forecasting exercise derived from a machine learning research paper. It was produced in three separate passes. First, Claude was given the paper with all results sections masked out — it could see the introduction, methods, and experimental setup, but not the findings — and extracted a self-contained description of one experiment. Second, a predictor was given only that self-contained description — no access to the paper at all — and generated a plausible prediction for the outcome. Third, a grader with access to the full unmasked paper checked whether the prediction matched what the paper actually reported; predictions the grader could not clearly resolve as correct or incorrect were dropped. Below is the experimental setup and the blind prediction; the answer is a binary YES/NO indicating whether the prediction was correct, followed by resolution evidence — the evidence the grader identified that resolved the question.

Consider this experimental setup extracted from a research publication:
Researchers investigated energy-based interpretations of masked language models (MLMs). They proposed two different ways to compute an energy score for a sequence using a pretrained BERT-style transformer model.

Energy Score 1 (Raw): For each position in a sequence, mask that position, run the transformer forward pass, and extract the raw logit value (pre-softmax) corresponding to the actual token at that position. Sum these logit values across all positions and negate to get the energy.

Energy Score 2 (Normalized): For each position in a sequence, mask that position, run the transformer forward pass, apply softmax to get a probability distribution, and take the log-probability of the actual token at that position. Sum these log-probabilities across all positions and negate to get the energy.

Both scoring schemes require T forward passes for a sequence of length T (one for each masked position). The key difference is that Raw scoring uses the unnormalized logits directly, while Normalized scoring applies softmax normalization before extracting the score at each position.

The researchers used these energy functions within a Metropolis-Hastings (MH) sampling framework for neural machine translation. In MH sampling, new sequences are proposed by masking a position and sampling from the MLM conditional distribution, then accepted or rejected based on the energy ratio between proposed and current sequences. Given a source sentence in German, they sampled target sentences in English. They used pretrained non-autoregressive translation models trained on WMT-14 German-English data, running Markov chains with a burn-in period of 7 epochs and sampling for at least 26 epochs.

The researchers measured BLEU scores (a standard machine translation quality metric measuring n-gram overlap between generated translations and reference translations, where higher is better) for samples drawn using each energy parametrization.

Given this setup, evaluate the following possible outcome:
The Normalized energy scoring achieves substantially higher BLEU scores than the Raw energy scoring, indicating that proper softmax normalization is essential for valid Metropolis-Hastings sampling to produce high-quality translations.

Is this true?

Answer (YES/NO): NO